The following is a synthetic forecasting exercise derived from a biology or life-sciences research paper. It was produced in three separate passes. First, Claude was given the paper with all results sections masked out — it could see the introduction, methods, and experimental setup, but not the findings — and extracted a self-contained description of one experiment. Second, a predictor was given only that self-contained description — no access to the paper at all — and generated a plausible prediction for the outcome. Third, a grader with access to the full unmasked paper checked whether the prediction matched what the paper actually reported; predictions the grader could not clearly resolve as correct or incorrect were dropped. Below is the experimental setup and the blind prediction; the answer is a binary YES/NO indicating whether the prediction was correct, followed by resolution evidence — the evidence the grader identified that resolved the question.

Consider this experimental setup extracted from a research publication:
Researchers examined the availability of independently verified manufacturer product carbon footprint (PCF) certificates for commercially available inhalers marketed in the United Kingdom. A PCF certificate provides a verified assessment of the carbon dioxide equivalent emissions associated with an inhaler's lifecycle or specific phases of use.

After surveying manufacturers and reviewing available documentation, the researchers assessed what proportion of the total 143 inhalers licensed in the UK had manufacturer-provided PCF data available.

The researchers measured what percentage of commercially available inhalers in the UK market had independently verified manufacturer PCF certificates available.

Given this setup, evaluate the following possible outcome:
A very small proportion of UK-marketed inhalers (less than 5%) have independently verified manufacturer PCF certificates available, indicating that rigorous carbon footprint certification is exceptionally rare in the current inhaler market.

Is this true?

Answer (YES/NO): NO